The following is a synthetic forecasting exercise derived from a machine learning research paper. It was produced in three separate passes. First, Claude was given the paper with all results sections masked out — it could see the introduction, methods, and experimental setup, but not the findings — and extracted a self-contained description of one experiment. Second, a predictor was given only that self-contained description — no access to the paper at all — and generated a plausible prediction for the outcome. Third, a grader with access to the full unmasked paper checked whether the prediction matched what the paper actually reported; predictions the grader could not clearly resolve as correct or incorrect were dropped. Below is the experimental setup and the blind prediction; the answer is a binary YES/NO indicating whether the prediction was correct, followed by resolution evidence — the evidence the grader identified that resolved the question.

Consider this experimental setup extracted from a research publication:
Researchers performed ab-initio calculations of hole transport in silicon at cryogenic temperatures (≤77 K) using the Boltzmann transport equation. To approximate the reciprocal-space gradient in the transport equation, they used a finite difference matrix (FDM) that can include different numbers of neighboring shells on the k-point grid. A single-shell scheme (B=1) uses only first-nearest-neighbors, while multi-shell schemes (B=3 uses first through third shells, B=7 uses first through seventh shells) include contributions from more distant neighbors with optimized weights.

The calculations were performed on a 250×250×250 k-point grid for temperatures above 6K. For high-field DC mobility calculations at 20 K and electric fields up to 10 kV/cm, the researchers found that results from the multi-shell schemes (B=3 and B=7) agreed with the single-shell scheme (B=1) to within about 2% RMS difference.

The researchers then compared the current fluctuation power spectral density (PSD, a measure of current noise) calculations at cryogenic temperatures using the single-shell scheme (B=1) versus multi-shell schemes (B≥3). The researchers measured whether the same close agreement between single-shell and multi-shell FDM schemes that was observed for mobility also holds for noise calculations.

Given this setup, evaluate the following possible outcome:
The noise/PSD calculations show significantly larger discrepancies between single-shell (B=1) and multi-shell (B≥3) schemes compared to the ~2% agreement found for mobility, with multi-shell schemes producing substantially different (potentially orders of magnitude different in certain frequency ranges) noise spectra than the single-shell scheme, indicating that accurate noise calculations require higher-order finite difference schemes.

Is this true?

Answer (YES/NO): YES